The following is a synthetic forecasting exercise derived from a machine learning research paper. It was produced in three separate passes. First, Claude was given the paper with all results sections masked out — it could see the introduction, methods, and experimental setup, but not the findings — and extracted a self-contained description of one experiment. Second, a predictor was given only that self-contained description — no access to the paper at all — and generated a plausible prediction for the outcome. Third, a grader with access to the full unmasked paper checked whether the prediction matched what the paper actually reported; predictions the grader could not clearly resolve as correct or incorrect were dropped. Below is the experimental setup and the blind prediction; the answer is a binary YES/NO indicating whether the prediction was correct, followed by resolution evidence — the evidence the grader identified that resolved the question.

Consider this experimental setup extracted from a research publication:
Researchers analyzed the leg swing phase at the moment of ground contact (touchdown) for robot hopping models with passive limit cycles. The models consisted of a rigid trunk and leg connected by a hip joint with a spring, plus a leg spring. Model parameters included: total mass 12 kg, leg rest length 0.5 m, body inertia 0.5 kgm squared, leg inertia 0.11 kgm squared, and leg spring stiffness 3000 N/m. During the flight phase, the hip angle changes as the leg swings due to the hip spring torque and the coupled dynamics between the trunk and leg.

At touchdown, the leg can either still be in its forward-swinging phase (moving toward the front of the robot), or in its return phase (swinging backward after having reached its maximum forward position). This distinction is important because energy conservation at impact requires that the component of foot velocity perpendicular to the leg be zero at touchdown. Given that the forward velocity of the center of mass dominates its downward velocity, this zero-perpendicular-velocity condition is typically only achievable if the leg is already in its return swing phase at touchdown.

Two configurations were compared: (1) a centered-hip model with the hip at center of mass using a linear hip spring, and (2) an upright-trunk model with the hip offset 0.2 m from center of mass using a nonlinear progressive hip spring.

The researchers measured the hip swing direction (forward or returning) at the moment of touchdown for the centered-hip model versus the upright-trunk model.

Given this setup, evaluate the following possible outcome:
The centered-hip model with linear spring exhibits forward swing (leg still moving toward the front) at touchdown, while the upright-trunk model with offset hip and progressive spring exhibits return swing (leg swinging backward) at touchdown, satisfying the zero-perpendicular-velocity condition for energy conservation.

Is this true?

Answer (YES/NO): NO